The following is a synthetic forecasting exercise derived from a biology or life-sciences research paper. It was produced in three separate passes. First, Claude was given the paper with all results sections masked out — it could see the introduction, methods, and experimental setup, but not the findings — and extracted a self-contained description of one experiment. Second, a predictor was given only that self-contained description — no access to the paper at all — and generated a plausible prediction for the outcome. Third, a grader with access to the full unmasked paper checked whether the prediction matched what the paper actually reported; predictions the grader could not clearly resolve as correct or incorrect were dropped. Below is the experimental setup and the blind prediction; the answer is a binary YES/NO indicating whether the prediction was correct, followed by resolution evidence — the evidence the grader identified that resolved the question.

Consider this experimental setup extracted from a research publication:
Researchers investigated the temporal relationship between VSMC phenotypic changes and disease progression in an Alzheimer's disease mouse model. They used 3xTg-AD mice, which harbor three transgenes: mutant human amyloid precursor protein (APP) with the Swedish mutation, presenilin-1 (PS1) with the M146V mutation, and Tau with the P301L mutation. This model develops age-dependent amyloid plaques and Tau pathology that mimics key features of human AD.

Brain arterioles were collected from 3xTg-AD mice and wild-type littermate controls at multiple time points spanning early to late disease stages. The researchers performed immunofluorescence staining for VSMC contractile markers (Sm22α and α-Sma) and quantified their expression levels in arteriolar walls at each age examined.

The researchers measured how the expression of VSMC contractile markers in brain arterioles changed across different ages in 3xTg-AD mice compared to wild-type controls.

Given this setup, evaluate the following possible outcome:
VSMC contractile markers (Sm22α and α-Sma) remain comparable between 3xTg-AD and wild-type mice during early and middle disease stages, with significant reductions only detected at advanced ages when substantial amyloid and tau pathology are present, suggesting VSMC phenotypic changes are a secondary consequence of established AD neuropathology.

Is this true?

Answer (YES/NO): NO